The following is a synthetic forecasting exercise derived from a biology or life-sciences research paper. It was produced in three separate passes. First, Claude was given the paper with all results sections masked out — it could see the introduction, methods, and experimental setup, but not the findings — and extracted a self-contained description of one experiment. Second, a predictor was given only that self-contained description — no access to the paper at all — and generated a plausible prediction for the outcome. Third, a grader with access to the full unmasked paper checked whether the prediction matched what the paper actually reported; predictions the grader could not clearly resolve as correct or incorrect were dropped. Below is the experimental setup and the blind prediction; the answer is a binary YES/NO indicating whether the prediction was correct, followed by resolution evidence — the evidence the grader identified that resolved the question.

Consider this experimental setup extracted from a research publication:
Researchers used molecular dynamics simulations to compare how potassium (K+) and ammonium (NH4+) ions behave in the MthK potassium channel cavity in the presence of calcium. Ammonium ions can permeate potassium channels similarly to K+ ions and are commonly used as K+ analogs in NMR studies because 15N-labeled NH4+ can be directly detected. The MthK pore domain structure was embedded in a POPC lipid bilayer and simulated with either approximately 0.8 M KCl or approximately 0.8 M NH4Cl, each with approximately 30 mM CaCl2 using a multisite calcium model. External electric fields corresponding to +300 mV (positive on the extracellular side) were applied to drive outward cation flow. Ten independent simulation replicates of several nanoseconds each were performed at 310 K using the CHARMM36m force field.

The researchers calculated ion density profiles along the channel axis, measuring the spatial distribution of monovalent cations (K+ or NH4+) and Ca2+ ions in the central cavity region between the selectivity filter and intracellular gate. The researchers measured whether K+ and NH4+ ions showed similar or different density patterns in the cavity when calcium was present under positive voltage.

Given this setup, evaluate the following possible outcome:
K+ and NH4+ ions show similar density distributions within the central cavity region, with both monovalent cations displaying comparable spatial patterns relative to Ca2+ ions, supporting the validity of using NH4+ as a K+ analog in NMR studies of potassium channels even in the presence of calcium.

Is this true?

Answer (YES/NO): YES